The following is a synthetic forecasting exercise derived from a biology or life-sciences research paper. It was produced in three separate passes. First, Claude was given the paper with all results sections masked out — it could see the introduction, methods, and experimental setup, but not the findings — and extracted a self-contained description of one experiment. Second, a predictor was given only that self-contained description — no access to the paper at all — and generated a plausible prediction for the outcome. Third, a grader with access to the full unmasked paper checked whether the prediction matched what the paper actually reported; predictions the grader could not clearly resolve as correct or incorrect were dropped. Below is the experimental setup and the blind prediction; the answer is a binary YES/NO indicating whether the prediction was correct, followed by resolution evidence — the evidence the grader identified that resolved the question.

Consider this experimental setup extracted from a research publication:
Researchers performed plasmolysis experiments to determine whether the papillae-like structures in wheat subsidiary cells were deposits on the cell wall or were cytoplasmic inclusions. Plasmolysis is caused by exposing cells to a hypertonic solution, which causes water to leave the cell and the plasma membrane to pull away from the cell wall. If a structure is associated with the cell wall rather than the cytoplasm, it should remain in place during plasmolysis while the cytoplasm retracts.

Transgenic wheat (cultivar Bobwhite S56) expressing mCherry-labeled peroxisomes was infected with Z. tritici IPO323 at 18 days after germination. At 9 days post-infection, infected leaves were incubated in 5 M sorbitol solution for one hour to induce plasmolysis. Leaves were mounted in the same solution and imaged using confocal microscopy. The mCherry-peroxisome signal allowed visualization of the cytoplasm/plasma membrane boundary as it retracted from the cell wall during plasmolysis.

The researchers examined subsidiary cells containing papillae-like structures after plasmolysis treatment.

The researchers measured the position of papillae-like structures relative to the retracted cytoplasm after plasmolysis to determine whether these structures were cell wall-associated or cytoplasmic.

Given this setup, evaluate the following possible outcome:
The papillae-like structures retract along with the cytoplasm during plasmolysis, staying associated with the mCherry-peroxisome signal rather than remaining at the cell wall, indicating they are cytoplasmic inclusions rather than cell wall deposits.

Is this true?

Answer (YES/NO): NO